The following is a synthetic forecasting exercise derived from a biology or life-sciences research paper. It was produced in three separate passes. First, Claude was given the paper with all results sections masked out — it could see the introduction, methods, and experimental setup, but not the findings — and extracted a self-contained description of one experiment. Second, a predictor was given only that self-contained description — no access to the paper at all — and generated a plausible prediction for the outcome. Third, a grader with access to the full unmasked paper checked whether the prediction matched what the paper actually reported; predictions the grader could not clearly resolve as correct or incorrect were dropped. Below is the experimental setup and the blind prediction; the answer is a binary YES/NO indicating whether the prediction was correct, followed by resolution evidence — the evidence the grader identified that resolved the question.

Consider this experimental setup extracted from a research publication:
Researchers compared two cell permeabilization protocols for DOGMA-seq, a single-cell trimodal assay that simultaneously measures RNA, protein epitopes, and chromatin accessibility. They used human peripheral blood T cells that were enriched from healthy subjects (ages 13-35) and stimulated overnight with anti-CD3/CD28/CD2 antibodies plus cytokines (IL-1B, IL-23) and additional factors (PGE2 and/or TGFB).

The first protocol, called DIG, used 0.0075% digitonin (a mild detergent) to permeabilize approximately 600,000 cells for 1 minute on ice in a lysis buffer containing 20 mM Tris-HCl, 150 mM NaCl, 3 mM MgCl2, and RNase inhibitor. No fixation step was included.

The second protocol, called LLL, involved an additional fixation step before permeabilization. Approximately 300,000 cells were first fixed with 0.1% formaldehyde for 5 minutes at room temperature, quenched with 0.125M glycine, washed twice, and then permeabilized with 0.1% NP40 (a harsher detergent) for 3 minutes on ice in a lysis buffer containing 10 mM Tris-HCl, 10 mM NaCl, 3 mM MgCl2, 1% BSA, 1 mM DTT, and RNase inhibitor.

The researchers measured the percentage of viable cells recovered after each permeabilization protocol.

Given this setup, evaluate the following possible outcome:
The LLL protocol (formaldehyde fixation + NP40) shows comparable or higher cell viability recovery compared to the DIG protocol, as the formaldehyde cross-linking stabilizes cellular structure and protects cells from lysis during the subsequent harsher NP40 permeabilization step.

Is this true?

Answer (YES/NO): YES